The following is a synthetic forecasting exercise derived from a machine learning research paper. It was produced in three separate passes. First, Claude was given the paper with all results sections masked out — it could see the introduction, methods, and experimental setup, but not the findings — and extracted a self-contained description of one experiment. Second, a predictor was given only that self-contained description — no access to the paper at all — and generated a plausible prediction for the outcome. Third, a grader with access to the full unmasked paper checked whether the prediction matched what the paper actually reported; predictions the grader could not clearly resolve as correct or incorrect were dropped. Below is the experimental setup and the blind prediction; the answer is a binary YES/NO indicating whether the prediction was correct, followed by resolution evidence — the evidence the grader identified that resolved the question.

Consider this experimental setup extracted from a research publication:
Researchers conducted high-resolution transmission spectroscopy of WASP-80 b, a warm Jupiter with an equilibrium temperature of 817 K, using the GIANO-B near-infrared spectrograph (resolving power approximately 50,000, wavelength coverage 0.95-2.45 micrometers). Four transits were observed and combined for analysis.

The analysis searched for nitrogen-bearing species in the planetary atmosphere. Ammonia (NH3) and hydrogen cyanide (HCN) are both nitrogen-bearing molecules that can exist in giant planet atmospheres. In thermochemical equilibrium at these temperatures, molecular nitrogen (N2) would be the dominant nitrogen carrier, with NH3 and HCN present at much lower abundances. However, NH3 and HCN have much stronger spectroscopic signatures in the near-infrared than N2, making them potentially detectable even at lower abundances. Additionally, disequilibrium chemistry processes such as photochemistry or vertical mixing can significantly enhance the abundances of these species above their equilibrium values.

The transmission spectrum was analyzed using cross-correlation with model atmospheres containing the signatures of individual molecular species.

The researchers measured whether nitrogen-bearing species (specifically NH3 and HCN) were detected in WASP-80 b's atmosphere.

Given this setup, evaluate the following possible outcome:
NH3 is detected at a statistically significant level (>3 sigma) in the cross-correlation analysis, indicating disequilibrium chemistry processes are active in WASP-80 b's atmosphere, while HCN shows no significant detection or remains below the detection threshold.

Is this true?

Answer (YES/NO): NO